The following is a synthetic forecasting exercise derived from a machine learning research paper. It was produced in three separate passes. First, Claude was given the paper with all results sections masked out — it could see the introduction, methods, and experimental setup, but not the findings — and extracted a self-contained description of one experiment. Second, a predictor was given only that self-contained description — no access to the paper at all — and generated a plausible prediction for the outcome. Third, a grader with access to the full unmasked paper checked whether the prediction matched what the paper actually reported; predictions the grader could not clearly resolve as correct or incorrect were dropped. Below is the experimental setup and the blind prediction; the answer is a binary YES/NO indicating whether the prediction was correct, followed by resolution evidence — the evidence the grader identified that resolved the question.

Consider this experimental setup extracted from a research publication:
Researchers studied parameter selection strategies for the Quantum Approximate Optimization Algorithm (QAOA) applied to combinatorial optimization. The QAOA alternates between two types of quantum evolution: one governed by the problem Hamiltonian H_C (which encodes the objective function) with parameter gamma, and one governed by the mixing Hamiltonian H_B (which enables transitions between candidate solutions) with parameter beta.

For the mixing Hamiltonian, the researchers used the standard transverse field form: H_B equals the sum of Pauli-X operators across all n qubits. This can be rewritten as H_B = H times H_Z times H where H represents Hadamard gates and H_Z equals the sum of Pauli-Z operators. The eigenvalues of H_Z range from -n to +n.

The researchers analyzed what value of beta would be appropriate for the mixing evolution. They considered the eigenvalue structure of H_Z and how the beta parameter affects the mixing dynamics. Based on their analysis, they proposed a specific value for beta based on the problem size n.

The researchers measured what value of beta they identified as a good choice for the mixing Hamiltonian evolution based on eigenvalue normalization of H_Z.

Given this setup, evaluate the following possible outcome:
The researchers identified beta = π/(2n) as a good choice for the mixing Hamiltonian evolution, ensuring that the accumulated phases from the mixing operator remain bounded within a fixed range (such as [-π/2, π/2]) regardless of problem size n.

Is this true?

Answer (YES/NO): NO